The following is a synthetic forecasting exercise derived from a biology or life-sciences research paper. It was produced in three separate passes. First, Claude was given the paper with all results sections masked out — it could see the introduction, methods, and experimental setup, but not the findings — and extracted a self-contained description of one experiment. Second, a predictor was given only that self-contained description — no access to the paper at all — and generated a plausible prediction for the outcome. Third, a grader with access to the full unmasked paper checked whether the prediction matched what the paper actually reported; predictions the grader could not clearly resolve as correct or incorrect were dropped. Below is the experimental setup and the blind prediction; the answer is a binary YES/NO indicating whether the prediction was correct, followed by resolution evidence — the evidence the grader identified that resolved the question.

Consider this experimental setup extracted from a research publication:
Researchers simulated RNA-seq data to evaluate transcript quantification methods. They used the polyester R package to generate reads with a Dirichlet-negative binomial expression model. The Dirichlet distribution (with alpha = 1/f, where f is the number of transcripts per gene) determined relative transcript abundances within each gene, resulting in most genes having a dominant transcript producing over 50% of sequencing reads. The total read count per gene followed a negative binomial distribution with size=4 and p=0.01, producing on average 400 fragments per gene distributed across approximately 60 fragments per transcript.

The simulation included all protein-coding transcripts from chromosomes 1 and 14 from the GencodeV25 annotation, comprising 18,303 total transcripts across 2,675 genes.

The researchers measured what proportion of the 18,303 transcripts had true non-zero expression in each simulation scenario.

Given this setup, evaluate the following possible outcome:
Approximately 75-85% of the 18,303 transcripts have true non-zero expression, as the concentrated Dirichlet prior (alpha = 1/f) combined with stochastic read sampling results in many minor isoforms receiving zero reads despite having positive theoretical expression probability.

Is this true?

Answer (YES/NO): NO